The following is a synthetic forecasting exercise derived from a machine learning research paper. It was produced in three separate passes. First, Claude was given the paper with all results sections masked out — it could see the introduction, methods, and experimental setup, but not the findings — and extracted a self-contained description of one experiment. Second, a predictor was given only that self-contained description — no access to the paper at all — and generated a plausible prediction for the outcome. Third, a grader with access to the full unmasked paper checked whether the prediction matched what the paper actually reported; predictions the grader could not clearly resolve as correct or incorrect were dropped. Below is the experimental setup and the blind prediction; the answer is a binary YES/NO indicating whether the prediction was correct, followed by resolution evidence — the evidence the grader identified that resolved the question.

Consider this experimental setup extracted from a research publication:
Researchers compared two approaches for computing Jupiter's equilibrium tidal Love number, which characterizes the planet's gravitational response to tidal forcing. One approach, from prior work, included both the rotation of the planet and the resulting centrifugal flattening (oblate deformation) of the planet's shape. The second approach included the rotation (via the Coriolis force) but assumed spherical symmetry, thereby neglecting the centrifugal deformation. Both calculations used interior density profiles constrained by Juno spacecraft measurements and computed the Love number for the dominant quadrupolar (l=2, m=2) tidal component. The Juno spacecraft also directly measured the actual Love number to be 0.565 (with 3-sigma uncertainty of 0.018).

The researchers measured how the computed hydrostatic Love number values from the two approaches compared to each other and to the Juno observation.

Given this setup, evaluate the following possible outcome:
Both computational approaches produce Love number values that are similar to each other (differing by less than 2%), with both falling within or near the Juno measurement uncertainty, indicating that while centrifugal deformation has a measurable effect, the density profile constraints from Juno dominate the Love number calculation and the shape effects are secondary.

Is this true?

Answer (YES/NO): NO